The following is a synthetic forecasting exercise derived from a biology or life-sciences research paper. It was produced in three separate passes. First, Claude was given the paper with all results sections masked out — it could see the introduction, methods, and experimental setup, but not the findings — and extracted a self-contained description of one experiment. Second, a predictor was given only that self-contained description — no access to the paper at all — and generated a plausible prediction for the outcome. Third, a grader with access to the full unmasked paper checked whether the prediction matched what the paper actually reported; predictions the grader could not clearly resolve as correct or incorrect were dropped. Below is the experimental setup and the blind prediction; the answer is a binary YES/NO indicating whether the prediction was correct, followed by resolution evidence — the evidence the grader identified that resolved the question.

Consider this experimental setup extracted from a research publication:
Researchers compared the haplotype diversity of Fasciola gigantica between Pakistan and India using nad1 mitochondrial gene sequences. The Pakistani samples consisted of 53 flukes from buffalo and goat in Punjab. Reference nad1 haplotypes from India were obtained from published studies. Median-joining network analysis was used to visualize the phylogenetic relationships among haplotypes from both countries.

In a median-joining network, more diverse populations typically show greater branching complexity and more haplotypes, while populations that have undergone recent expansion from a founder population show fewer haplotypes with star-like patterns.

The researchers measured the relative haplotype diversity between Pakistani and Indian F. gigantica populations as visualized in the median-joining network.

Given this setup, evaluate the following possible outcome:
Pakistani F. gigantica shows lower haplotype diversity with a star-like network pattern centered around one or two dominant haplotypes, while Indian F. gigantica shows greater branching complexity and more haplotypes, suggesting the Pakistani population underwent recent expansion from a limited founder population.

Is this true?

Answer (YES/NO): NO